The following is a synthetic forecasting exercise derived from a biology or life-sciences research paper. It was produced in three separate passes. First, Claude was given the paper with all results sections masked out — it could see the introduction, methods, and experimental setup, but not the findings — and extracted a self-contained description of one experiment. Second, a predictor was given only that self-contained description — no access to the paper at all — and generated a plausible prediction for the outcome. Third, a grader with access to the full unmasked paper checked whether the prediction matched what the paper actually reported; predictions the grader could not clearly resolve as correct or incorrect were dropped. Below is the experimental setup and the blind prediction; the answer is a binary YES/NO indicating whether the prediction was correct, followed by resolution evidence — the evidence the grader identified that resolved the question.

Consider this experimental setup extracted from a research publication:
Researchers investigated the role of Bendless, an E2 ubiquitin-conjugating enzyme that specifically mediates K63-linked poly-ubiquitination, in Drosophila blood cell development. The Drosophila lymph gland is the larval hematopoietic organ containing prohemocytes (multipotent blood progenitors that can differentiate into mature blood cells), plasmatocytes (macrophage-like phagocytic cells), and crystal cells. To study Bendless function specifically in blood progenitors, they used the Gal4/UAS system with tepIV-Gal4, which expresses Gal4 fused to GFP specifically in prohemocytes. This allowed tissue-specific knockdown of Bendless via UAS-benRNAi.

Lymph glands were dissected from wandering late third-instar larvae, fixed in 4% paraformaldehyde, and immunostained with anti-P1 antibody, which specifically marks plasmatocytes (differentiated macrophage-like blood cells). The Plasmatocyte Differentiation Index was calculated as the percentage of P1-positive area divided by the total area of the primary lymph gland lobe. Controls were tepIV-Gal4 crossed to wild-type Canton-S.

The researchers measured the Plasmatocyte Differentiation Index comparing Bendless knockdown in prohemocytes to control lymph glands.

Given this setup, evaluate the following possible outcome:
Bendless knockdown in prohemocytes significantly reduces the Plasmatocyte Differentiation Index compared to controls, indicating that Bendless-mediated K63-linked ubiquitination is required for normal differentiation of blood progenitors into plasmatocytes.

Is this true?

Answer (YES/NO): NO